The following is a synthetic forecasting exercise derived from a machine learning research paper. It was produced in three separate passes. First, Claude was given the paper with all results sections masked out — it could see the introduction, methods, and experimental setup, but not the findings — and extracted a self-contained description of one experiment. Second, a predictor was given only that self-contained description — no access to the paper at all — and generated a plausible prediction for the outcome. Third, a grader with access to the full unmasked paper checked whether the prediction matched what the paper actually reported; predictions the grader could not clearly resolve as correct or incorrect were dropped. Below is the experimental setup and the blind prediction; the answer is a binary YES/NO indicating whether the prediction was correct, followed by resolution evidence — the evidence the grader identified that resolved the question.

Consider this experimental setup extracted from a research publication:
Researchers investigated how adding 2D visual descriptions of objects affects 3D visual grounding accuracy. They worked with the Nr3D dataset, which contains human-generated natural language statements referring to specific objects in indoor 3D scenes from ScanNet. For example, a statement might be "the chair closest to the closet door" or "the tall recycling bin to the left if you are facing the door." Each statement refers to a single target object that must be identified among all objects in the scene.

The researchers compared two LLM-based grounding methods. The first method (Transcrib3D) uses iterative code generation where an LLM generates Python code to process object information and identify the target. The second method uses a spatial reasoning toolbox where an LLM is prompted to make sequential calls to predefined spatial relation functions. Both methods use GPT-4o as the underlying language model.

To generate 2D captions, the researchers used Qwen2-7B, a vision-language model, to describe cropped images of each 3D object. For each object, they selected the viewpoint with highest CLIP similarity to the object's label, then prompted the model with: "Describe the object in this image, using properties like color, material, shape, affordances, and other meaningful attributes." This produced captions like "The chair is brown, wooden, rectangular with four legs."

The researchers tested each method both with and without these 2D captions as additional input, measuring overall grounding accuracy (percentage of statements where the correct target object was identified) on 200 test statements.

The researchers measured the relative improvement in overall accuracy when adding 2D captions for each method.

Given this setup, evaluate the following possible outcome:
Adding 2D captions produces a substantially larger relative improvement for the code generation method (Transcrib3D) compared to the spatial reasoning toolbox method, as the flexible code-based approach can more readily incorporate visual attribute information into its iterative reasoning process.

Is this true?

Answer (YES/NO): NO